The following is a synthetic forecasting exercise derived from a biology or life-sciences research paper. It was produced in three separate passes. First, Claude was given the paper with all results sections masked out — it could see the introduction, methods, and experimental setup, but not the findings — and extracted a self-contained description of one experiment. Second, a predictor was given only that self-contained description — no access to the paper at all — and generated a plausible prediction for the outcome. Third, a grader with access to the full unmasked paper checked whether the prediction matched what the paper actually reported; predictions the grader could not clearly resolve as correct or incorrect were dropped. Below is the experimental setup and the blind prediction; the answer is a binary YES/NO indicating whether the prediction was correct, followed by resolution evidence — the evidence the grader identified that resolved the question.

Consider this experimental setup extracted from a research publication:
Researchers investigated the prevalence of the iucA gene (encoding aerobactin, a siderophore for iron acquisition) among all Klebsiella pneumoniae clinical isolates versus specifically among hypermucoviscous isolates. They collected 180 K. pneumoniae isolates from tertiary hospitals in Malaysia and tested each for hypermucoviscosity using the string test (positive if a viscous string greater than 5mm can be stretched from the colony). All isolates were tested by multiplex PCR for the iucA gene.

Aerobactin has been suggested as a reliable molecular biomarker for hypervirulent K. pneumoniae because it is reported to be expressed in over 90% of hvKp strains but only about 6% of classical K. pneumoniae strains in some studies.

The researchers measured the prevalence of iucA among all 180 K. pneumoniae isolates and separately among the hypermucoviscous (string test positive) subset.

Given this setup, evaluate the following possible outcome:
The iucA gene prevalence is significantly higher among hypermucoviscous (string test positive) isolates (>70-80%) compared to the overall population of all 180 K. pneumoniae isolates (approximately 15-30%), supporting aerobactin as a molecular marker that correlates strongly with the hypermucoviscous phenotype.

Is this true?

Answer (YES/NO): NO